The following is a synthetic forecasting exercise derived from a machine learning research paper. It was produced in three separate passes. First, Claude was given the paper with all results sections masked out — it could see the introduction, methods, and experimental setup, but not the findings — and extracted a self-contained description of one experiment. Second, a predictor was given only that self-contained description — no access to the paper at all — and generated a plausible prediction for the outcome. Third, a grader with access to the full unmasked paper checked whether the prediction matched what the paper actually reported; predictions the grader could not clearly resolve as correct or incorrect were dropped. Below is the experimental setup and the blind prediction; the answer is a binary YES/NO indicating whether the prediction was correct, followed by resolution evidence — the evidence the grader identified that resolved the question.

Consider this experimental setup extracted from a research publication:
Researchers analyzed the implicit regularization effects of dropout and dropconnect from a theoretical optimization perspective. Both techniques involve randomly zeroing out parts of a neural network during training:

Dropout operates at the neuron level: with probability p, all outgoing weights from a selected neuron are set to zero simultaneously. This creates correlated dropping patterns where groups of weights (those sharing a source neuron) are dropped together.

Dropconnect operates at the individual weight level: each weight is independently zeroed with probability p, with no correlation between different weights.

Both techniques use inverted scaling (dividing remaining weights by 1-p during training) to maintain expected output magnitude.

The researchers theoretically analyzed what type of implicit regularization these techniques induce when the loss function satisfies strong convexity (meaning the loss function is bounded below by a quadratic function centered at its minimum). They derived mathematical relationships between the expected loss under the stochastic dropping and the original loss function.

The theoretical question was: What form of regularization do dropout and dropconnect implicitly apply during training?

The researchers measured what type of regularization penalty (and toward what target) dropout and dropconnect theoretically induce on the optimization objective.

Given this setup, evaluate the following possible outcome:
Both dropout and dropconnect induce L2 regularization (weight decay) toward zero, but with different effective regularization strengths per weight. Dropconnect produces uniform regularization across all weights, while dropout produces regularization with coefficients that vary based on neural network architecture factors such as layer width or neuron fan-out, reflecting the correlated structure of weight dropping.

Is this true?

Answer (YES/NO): NO